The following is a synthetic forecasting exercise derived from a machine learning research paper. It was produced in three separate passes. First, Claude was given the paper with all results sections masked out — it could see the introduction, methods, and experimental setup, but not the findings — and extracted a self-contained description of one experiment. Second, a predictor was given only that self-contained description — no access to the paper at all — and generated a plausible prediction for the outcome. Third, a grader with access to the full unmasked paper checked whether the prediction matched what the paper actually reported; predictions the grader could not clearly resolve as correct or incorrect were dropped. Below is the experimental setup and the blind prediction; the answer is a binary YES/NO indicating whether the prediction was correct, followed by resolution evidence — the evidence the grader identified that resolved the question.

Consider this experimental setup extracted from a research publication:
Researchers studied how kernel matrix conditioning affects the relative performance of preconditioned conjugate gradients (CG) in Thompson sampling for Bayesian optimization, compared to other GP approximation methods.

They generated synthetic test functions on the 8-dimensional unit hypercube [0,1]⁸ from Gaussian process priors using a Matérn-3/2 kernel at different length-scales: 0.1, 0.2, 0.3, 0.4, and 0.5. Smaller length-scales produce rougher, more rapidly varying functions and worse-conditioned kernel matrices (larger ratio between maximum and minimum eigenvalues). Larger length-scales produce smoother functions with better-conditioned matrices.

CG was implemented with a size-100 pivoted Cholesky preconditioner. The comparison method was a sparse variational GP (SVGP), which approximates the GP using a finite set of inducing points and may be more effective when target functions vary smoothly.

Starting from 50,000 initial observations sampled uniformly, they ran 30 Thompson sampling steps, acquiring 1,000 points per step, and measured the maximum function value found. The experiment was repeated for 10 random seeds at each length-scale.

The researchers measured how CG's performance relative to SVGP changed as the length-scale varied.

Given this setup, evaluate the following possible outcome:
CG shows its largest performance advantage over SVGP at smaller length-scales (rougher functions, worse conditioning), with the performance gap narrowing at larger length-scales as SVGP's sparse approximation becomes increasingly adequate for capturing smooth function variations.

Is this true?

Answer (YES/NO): NO